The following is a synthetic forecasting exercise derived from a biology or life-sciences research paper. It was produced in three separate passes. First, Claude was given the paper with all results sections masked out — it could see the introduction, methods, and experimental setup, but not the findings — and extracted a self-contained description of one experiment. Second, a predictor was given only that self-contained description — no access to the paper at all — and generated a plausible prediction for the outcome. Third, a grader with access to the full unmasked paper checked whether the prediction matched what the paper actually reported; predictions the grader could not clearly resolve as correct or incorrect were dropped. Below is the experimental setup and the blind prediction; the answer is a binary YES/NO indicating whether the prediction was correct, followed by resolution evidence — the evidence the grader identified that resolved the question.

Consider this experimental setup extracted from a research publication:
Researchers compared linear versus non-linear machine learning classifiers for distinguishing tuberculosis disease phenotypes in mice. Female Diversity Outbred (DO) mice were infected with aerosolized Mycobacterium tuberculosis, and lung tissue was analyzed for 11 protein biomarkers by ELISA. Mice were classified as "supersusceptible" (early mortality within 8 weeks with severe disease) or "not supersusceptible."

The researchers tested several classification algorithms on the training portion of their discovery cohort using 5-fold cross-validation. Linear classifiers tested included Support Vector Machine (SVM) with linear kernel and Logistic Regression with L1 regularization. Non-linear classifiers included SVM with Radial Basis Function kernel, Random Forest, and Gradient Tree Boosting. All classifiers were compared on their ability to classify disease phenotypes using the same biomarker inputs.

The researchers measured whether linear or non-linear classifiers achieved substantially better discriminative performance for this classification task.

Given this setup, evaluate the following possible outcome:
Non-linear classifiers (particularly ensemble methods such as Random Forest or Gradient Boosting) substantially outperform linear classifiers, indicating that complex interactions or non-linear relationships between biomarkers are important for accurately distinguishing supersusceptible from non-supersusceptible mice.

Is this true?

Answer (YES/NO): NO